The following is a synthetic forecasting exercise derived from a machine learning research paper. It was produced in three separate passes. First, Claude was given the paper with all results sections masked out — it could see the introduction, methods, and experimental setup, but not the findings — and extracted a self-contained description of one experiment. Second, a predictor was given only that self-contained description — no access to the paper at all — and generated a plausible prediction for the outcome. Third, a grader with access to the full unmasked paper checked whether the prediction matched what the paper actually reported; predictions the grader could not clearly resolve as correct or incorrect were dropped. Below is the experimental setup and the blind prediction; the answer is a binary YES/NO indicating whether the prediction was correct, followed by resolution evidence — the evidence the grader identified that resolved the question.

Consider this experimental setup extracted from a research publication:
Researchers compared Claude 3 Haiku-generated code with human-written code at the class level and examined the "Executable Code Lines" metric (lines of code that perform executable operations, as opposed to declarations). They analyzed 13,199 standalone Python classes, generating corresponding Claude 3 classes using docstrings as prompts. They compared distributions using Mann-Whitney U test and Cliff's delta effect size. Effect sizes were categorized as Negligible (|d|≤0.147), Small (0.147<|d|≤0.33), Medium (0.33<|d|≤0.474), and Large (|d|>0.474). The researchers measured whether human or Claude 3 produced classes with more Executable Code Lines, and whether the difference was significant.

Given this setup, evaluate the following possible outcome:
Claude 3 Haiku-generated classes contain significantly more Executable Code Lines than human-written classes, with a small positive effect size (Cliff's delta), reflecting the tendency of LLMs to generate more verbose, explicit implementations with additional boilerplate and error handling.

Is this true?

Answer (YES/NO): NO